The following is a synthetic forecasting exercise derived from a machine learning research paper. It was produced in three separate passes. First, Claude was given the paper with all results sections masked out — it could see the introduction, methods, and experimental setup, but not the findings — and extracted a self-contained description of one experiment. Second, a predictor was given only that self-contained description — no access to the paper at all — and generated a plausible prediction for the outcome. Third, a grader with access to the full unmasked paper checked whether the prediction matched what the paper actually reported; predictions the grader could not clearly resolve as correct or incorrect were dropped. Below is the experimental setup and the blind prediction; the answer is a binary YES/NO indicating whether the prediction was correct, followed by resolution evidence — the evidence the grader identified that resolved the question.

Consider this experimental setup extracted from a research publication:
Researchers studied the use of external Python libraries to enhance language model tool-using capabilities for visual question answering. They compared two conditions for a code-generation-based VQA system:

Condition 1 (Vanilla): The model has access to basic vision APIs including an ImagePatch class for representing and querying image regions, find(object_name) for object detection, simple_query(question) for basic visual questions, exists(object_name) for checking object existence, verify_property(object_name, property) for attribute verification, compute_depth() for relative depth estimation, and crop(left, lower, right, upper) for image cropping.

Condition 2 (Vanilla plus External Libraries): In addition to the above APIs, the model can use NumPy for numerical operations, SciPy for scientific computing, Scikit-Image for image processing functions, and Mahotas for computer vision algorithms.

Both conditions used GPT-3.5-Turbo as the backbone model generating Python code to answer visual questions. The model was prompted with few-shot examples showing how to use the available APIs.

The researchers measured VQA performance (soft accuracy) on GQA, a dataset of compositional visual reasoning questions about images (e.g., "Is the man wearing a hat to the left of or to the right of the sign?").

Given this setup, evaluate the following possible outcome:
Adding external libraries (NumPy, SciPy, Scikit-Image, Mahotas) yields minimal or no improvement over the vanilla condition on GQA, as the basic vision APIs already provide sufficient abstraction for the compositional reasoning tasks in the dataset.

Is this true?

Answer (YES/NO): YES